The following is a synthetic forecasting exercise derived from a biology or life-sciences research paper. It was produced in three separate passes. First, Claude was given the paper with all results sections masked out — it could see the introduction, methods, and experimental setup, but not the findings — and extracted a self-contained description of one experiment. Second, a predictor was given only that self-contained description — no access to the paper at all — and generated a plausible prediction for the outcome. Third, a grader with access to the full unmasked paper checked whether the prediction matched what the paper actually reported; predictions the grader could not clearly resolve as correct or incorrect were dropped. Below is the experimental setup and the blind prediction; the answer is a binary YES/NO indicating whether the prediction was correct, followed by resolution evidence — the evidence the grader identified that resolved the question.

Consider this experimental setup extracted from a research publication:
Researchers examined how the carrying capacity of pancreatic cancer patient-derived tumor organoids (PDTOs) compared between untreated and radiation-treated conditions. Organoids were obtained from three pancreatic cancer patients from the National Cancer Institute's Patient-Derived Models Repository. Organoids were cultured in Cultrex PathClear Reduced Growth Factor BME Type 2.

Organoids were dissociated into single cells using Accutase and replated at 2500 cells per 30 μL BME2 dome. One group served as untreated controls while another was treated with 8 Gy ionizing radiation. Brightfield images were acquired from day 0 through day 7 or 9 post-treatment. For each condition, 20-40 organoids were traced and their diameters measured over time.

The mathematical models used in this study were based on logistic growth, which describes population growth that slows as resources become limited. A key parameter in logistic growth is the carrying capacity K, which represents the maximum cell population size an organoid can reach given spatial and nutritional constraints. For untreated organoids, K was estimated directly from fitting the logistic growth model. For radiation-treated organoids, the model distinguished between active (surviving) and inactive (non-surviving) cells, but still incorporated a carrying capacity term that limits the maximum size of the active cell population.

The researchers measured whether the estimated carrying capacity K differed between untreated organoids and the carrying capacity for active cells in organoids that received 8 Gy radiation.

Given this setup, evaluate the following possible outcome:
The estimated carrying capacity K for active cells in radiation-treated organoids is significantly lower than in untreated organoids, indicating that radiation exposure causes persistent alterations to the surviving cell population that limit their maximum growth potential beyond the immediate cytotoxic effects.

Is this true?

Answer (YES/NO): NO